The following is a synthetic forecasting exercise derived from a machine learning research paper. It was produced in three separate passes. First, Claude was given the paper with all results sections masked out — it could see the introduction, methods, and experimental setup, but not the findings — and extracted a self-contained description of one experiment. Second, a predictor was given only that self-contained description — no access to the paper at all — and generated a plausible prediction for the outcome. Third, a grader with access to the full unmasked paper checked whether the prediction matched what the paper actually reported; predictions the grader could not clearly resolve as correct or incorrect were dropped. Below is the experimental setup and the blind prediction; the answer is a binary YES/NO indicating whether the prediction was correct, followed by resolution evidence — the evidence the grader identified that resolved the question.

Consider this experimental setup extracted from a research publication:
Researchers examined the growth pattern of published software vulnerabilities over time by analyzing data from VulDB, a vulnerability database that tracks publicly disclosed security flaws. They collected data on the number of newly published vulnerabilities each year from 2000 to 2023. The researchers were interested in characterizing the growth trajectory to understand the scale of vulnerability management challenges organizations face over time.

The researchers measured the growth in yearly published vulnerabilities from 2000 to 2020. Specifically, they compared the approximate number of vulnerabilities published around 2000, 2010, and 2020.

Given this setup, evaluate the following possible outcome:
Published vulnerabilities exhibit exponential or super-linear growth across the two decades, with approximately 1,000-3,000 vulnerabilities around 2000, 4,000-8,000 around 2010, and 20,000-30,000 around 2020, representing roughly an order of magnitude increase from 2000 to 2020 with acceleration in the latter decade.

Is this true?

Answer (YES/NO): NO